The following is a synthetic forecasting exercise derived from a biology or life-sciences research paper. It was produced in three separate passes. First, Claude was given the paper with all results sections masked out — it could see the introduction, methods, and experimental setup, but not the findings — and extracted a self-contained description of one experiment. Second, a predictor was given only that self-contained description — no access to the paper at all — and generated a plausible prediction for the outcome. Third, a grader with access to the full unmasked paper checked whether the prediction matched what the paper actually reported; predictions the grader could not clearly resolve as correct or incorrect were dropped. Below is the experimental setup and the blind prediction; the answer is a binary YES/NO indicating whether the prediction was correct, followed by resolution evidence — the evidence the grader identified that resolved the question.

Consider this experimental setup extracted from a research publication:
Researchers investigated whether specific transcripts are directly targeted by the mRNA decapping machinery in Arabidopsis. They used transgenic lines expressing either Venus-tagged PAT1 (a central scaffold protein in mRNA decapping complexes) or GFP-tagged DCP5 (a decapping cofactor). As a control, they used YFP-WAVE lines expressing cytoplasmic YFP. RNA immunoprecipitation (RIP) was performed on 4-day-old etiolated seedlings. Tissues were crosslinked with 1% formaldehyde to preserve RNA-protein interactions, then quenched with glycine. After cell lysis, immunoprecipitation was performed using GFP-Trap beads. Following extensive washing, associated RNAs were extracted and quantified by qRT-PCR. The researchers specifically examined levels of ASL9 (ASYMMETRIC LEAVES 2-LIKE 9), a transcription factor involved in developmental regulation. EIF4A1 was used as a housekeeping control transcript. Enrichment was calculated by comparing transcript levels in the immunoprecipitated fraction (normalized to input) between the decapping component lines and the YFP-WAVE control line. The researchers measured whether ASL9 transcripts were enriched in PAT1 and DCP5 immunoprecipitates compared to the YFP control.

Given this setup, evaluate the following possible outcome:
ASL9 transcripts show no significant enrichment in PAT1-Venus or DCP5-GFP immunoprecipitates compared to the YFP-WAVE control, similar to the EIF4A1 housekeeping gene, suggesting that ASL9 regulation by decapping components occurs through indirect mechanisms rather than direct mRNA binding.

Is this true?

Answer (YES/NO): NO